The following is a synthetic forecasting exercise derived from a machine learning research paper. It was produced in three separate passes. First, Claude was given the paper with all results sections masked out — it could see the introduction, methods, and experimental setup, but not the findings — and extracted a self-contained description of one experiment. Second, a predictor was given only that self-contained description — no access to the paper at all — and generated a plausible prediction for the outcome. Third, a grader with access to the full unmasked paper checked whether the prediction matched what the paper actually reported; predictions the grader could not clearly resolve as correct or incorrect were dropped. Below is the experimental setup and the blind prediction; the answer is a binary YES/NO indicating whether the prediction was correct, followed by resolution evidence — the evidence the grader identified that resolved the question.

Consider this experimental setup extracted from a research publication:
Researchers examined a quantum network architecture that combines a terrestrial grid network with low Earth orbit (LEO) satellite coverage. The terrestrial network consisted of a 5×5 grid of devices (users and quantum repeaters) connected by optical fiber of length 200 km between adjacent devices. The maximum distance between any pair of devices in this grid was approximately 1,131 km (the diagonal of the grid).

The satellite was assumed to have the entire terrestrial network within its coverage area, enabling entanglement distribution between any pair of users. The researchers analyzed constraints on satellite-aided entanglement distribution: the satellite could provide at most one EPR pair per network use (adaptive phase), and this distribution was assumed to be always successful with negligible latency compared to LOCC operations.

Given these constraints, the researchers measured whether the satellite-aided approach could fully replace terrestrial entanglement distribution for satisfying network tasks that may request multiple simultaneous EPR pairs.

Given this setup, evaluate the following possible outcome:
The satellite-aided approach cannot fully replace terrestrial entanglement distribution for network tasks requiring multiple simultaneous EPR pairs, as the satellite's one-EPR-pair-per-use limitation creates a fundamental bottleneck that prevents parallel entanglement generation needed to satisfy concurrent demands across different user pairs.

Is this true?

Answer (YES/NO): YES